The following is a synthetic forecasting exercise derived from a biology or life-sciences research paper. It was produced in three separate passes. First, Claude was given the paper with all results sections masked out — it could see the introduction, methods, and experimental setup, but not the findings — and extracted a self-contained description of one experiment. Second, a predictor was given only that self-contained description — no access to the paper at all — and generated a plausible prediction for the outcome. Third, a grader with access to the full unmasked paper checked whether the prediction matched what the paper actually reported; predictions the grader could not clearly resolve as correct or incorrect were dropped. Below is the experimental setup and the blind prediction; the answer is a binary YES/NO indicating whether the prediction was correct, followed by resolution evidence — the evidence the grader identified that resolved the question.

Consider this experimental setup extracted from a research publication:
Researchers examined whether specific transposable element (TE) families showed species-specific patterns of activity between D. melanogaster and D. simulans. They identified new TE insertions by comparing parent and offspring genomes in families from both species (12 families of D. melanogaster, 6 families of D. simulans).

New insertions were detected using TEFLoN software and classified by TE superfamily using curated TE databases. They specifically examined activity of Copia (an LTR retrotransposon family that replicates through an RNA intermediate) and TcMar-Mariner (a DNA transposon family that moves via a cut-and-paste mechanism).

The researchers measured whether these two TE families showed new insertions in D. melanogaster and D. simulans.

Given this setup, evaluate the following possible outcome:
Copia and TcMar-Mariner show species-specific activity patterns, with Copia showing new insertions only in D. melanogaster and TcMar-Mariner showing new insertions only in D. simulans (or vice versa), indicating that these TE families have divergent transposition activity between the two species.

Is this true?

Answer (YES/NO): NO